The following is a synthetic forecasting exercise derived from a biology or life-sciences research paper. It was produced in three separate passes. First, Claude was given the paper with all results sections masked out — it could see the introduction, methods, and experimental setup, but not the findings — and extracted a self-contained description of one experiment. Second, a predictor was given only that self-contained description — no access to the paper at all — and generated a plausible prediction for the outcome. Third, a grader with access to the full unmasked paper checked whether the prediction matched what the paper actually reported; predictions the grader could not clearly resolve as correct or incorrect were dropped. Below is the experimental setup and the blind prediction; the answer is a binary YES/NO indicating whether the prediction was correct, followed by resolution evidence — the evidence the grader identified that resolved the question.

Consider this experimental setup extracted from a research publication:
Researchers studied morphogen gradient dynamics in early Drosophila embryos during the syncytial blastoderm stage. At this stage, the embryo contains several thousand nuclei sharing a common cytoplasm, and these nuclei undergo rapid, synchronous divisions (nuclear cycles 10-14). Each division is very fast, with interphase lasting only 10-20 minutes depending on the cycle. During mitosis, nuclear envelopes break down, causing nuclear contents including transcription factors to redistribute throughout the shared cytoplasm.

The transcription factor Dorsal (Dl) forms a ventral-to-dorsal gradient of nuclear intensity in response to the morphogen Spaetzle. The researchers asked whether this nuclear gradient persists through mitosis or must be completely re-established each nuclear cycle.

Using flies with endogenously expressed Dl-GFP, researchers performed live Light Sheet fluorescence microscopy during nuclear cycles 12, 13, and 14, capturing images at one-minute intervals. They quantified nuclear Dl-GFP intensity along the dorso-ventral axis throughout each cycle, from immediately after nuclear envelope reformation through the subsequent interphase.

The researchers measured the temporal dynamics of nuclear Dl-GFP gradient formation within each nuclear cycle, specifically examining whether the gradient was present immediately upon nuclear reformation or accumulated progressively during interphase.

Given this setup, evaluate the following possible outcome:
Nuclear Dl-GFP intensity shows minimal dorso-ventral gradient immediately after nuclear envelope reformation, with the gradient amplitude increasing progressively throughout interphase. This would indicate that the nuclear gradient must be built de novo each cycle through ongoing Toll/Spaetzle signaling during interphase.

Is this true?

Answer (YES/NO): YES